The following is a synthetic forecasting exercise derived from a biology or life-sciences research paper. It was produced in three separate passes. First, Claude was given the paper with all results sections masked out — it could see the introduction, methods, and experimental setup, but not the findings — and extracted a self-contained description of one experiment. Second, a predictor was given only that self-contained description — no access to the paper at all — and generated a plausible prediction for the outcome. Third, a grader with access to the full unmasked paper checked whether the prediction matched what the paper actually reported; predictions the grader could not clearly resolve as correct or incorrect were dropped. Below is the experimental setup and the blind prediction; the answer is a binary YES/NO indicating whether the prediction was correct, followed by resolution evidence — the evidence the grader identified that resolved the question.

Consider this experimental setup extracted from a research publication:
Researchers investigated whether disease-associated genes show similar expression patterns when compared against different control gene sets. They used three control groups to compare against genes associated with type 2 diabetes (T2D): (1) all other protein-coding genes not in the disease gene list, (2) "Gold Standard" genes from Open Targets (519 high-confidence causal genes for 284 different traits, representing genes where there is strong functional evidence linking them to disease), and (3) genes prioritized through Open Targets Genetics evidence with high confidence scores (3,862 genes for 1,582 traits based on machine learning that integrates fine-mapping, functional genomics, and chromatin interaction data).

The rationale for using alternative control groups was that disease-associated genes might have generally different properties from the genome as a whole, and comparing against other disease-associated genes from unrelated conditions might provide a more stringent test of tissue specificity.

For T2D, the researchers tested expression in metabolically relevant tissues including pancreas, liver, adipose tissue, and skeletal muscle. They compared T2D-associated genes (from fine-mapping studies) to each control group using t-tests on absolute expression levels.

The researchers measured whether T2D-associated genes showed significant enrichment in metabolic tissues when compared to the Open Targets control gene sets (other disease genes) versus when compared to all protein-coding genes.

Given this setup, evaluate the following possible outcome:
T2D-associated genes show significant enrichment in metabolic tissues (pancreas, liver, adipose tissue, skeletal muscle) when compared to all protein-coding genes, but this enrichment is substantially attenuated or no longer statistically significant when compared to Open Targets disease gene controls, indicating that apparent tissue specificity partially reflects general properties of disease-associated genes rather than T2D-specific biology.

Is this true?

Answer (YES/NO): NO